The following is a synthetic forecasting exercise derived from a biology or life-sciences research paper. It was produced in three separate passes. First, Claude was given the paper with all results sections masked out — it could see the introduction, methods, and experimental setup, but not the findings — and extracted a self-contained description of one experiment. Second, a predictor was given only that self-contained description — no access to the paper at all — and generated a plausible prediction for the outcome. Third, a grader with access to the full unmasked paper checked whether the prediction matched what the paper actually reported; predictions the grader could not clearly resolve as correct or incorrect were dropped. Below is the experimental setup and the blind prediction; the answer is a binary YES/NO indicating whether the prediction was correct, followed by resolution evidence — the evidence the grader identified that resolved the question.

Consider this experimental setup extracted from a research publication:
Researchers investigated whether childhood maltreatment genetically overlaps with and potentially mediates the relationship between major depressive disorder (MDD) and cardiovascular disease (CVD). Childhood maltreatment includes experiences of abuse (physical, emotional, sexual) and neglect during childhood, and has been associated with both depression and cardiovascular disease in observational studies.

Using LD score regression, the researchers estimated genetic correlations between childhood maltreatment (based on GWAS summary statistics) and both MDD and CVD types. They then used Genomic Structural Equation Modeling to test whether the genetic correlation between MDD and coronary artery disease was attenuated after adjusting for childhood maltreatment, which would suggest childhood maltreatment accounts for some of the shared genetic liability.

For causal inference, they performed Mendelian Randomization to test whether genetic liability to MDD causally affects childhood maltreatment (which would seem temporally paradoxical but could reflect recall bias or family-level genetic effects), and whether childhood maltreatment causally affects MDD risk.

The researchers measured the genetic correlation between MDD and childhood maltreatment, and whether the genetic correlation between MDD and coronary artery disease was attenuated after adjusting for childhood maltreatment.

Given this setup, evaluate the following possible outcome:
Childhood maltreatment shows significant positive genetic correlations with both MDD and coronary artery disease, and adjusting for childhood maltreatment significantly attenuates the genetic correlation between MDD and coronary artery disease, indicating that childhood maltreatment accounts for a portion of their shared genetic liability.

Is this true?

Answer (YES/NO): NO